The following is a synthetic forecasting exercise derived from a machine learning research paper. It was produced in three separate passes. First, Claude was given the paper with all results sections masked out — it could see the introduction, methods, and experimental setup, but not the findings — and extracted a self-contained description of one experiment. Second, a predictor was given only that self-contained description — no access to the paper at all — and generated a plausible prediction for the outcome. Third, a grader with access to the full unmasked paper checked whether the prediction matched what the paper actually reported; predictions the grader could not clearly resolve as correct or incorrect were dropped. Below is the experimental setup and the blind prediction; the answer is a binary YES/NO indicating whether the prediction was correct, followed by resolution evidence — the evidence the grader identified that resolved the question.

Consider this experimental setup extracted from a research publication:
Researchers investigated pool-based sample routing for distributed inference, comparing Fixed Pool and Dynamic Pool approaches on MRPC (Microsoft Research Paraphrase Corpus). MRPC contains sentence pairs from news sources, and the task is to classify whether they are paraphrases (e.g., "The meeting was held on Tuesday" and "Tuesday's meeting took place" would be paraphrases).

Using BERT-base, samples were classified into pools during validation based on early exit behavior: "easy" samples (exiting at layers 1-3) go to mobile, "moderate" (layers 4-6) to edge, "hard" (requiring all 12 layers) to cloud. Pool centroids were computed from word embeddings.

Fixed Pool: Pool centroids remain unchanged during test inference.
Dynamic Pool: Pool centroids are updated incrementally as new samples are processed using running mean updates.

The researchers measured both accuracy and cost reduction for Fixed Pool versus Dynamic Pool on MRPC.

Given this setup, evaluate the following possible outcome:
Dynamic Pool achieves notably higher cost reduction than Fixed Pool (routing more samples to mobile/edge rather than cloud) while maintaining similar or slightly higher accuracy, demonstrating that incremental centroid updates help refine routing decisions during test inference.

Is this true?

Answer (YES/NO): NO